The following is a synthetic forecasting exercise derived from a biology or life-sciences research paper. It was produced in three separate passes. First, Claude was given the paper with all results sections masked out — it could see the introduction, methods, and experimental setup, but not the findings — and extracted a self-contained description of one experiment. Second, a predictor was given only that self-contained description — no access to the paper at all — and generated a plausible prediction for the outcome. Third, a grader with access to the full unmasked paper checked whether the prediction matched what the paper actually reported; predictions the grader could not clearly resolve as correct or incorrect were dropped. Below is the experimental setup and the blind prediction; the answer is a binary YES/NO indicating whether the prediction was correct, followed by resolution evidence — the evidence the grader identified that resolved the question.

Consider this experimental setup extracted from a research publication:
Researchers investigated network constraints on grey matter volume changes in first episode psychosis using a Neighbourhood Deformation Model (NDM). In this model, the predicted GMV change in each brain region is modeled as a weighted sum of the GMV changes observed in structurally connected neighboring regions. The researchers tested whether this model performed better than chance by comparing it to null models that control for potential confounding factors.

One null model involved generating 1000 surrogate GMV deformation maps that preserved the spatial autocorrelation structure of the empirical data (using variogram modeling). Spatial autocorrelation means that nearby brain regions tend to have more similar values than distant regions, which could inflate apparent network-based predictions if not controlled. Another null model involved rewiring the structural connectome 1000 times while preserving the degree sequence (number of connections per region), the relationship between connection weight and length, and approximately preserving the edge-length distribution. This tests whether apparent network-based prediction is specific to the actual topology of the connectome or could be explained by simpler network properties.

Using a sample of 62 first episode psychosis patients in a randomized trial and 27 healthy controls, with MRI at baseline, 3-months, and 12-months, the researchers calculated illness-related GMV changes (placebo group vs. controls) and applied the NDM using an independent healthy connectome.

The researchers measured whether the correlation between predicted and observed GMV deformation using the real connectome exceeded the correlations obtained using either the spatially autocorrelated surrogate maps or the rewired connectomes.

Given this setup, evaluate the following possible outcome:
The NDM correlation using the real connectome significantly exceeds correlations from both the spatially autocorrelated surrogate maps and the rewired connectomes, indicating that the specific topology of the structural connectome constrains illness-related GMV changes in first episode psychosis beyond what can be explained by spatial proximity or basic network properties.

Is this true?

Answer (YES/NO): YES